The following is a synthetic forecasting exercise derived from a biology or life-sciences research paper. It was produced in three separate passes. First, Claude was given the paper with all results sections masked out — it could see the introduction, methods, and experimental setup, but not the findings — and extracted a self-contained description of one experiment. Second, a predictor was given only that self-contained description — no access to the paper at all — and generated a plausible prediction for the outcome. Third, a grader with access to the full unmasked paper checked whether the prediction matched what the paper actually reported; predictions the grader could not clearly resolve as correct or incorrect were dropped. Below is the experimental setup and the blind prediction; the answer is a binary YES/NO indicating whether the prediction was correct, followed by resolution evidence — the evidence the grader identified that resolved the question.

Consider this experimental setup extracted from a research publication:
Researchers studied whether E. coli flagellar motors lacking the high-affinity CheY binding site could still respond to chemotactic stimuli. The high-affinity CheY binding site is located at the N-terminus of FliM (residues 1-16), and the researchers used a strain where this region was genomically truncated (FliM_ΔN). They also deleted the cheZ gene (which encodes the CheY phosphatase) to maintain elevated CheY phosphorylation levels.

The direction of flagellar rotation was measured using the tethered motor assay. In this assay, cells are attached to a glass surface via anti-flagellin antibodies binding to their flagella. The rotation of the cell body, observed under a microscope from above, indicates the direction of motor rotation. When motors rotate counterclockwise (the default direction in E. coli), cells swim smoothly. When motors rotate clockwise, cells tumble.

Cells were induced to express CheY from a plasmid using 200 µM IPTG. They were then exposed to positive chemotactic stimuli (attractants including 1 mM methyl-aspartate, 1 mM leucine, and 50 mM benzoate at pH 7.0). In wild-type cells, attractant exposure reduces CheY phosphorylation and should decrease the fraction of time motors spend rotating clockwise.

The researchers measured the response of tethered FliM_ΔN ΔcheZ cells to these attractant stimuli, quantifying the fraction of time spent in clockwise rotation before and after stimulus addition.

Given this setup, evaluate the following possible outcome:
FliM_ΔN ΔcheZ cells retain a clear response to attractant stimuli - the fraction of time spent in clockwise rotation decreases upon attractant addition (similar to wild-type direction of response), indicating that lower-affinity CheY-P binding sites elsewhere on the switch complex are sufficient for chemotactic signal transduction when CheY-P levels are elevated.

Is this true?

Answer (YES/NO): YES